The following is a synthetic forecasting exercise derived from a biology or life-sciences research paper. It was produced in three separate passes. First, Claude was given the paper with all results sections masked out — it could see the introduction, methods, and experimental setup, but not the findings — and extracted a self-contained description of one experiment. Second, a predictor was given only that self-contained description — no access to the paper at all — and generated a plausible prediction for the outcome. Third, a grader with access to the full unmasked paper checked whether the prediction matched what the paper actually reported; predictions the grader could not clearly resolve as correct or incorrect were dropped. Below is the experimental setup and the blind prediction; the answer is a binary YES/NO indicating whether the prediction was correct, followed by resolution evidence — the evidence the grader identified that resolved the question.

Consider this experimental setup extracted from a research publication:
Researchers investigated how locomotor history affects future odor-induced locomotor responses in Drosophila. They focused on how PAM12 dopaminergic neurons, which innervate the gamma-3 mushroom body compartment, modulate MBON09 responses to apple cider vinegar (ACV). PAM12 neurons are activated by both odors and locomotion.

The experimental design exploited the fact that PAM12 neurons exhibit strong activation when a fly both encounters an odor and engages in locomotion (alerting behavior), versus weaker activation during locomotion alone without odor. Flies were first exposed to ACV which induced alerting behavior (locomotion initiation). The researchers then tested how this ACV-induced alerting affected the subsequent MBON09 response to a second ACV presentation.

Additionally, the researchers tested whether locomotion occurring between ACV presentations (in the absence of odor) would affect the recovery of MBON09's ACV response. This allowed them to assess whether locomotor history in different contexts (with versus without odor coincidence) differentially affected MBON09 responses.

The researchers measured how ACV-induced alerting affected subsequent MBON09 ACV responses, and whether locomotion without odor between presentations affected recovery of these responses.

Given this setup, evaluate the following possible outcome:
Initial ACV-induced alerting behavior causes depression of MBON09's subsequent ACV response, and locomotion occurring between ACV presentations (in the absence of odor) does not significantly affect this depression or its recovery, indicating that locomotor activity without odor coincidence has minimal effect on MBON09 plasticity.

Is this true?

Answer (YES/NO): NO